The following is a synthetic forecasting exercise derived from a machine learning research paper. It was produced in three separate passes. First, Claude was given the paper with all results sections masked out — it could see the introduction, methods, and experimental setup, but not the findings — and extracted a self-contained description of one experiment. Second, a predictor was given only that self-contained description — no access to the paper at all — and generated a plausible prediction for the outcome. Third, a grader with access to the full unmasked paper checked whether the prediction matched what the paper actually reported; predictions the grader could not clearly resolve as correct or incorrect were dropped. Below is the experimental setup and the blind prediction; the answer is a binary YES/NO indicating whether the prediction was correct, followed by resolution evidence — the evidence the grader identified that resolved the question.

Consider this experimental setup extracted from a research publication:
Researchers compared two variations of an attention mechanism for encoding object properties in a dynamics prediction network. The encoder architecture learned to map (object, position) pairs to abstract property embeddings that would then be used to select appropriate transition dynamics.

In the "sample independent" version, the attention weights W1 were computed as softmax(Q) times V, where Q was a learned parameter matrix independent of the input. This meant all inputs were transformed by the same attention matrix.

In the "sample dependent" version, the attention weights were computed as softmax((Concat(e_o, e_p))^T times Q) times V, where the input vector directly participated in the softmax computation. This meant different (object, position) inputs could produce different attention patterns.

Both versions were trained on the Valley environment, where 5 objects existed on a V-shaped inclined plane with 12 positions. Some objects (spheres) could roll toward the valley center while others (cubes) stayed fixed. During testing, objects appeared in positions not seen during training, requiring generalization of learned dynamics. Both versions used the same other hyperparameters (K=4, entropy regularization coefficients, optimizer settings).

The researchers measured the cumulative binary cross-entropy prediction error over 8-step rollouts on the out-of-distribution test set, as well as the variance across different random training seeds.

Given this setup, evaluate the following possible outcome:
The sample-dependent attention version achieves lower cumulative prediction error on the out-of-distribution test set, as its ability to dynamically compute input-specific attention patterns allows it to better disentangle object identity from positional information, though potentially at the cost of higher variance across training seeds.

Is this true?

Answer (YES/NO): NO